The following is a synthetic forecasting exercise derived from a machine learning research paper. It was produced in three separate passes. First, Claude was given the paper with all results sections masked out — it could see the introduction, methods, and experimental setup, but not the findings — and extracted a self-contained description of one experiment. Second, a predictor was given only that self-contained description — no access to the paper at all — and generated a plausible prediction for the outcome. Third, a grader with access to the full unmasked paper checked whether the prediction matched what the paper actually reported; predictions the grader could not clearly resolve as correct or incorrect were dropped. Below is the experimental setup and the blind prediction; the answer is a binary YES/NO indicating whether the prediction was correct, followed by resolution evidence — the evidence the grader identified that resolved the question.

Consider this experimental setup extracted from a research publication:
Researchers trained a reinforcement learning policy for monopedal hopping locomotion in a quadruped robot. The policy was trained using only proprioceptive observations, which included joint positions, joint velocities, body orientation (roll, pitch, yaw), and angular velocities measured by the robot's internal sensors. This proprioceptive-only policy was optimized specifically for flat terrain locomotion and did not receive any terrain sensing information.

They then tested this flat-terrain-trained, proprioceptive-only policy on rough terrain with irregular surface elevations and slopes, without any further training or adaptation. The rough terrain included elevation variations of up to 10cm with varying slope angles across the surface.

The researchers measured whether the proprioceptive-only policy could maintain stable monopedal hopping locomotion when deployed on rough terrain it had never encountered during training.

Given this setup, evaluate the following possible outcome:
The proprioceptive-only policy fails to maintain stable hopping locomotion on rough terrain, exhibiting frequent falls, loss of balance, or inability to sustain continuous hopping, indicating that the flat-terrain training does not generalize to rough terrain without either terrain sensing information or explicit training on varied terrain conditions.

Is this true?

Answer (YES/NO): YES